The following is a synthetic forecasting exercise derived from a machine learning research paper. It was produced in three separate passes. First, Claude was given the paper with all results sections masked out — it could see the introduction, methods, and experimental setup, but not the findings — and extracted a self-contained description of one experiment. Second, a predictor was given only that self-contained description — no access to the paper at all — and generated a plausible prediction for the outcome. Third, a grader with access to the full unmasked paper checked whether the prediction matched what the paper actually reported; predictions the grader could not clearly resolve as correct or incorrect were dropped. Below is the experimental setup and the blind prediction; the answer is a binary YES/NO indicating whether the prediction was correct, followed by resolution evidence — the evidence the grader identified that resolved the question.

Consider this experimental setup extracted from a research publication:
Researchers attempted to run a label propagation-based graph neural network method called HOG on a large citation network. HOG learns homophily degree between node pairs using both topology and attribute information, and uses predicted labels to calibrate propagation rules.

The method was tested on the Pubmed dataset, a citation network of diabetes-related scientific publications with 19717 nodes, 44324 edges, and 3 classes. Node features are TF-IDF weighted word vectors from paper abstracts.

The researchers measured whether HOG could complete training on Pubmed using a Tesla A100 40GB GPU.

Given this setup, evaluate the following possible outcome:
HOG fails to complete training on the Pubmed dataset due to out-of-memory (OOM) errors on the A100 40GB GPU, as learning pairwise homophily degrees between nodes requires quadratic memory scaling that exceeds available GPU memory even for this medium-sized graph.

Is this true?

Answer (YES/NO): YES